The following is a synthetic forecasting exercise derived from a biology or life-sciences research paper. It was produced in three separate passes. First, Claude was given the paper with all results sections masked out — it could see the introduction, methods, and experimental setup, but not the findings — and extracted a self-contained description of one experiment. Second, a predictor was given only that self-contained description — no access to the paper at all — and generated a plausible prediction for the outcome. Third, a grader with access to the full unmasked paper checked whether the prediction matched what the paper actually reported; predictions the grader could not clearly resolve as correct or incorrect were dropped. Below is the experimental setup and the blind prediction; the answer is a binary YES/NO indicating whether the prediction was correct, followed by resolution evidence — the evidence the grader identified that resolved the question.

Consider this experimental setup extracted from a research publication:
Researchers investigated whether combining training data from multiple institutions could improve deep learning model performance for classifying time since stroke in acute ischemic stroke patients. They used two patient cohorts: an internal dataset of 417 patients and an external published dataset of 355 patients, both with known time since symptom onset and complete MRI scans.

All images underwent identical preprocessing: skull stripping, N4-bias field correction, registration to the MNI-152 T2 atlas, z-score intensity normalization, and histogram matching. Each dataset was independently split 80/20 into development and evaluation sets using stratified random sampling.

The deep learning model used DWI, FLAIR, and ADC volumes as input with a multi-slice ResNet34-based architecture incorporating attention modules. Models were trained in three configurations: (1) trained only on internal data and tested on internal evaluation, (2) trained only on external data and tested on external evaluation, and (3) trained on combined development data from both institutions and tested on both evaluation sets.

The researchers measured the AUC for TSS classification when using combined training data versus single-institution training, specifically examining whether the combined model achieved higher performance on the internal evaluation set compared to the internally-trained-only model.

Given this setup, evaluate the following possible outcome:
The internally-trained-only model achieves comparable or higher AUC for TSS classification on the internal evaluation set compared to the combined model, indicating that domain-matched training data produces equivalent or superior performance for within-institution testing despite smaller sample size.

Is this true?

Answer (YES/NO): NO